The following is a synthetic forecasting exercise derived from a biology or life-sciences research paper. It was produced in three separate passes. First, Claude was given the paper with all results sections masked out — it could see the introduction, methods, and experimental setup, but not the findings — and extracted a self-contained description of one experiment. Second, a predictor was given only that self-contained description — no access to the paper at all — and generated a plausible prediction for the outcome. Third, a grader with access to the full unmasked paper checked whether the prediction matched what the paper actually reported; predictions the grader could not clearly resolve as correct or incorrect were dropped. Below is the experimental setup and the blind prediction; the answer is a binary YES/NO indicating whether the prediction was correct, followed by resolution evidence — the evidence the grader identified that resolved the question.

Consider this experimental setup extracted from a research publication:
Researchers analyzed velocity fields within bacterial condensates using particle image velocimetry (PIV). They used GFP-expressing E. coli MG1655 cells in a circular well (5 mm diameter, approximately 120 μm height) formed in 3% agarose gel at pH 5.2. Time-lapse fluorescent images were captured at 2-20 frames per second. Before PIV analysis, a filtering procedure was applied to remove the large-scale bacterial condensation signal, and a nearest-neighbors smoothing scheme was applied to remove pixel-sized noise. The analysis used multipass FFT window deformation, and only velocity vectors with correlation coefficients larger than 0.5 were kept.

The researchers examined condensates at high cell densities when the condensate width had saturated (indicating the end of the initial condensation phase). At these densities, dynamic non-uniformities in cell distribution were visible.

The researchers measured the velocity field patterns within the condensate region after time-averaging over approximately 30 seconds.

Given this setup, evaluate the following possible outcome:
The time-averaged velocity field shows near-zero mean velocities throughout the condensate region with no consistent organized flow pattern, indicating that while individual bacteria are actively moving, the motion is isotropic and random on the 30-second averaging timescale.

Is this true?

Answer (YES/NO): NO